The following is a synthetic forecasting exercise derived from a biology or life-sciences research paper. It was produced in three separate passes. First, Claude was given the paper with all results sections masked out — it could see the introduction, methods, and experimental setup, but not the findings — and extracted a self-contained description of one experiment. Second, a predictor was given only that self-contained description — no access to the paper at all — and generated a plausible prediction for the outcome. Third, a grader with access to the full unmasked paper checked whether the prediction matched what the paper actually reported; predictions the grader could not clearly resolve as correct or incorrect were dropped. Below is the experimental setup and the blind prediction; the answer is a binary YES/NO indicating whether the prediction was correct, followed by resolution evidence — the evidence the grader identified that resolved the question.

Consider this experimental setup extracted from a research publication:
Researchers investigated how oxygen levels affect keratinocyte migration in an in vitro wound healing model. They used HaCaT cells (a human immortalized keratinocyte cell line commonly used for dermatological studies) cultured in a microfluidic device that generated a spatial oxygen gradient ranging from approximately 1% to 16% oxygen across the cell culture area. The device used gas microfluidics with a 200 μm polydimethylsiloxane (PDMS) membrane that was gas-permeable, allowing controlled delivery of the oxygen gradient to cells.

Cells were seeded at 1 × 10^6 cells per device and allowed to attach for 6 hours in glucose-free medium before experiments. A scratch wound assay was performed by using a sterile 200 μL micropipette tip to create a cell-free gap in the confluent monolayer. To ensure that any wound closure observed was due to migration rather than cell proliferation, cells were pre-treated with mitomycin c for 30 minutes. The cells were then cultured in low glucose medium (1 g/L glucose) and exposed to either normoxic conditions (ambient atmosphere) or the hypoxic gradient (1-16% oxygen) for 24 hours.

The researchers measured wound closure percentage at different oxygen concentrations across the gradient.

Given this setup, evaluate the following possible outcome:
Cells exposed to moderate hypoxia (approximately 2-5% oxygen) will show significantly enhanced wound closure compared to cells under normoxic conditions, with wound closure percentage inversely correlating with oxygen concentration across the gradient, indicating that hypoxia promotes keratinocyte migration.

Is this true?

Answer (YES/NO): NO